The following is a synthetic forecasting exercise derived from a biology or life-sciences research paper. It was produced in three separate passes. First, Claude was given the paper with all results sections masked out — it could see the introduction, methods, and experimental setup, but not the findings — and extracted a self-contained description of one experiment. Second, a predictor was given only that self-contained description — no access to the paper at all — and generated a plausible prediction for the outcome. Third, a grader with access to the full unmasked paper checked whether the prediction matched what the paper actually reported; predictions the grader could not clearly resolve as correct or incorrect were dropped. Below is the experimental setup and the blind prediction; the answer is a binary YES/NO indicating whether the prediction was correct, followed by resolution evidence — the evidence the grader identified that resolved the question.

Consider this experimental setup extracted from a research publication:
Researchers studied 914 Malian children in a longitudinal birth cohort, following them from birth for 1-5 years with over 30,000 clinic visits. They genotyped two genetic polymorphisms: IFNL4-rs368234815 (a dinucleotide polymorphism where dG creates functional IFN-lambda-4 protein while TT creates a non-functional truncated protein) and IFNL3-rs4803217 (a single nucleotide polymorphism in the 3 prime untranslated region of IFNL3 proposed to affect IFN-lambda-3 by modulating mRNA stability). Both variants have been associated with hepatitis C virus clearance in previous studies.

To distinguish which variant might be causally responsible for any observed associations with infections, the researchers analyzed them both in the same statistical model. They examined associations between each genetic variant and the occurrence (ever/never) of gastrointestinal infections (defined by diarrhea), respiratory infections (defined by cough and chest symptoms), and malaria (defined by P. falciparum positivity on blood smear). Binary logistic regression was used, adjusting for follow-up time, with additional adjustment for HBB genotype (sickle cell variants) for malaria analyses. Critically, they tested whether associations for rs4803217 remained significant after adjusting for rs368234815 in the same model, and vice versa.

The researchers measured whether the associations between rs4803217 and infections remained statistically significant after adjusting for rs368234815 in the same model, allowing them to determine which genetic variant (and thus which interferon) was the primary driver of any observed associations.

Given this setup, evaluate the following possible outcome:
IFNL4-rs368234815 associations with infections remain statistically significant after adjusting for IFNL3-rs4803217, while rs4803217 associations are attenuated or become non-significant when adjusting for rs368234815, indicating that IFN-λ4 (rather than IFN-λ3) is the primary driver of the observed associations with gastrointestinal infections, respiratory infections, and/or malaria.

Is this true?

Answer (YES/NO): YES